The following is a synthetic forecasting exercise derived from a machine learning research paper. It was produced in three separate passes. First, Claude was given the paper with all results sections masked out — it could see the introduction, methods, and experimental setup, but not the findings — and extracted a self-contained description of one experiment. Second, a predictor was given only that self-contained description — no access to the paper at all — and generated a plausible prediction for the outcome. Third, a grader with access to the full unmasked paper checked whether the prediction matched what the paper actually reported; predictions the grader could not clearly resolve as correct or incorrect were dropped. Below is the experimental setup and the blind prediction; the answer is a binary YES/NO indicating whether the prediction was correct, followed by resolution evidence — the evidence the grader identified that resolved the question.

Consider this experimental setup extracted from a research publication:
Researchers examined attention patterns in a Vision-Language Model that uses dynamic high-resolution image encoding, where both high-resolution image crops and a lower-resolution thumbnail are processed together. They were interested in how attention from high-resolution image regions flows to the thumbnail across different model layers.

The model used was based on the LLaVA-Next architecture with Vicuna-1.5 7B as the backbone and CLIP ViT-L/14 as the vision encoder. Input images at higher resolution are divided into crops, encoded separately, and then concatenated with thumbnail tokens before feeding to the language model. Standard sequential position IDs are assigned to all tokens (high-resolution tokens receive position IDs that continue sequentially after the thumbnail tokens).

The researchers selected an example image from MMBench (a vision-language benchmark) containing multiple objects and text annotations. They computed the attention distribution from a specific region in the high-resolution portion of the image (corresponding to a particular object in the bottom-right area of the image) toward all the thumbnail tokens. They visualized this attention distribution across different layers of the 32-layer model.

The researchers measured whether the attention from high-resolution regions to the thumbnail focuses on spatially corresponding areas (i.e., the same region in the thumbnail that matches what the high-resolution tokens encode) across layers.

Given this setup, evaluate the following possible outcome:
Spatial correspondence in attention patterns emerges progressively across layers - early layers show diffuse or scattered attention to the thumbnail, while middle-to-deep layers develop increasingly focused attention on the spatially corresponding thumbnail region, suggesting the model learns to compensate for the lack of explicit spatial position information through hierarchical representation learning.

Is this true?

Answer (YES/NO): NO